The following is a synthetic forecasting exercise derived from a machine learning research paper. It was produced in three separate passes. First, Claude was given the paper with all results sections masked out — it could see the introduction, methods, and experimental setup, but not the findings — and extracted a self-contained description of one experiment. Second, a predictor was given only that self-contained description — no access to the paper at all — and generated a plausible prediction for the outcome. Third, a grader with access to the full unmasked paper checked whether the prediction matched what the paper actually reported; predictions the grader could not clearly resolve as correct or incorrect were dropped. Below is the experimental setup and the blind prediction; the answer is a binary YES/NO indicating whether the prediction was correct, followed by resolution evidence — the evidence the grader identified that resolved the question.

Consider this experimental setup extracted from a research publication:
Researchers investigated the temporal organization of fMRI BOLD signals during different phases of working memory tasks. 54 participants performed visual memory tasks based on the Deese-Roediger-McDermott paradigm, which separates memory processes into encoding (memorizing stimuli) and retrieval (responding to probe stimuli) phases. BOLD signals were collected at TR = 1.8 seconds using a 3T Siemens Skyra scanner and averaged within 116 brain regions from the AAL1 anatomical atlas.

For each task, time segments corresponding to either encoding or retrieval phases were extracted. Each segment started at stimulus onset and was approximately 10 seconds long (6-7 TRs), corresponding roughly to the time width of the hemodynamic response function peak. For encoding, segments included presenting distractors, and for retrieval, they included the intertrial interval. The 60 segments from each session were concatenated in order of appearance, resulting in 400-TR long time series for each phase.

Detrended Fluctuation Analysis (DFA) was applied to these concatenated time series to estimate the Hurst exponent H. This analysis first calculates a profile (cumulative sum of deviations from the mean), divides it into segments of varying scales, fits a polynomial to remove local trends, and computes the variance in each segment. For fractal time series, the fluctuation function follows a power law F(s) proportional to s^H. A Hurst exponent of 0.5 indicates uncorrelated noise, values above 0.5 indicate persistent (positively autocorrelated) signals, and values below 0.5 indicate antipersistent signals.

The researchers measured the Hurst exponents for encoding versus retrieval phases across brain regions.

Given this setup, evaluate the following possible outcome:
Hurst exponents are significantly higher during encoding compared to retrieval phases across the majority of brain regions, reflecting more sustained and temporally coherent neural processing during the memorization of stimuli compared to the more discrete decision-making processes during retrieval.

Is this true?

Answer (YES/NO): NO